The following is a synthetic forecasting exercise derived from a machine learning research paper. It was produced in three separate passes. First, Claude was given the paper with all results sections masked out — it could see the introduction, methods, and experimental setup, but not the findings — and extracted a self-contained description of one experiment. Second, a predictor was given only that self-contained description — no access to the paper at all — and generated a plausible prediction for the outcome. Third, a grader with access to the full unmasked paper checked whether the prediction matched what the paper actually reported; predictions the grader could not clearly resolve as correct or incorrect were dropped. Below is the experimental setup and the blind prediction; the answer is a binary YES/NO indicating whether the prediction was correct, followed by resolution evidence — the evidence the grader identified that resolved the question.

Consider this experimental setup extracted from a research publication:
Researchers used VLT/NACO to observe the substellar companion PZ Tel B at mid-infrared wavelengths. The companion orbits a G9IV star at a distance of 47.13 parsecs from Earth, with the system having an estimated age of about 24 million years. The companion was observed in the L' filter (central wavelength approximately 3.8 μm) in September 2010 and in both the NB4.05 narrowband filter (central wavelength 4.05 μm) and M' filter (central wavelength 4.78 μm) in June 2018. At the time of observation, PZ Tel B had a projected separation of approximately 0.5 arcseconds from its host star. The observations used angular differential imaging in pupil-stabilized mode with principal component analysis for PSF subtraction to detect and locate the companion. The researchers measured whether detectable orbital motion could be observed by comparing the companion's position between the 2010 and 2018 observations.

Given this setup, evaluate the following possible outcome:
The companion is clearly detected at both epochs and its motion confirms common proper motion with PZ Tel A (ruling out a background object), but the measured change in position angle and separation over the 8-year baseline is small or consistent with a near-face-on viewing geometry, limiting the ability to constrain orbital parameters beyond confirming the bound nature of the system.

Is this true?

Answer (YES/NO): NO